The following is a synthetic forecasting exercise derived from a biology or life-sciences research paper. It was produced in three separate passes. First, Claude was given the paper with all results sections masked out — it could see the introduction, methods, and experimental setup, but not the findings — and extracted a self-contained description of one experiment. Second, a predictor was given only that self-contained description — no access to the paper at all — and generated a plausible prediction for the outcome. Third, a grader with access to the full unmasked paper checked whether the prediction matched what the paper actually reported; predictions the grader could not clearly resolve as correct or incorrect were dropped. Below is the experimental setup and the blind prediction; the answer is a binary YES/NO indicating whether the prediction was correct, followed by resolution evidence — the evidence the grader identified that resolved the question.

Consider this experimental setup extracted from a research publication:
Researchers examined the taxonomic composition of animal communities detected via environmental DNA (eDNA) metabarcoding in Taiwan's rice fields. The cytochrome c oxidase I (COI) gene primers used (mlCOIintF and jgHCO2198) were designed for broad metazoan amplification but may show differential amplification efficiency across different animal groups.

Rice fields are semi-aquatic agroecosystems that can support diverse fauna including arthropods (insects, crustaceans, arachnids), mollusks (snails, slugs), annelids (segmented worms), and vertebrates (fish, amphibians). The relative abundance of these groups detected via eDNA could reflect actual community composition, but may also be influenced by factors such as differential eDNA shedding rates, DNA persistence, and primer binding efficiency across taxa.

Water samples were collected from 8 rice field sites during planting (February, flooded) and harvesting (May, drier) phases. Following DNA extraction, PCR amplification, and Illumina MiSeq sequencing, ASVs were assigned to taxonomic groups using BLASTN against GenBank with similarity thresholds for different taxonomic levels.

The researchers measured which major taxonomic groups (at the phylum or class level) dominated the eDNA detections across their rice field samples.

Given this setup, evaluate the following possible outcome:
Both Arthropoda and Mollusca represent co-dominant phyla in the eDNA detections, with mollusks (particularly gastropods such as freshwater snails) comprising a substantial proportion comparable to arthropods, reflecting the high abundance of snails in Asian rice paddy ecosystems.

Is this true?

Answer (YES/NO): NO